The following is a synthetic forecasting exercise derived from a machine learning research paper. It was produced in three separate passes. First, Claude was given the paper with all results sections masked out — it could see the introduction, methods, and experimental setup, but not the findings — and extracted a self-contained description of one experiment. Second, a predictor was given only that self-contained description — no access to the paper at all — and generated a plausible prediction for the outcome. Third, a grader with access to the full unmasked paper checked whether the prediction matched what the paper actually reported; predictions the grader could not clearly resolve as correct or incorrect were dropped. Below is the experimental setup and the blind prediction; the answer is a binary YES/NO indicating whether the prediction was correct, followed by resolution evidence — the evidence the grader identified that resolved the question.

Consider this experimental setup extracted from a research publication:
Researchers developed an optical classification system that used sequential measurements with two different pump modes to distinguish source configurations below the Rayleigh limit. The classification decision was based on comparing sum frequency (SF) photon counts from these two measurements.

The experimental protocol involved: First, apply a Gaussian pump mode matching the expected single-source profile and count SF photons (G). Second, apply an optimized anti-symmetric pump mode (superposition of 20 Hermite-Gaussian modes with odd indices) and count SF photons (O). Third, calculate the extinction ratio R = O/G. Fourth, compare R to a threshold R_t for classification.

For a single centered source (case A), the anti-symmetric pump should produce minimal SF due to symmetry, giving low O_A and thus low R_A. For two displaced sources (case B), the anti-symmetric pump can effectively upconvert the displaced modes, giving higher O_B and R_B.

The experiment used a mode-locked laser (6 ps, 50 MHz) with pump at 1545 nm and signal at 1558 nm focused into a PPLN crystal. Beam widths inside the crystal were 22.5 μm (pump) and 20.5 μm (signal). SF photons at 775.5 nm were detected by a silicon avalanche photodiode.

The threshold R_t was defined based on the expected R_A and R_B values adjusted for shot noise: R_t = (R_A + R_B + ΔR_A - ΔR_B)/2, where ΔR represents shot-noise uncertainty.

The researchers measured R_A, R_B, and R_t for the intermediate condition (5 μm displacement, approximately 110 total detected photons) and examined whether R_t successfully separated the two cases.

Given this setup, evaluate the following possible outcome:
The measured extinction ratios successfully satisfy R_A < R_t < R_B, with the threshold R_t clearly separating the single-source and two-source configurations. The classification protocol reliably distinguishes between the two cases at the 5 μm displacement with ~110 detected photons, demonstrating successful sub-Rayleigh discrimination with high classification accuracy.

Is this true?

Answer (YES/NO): YES